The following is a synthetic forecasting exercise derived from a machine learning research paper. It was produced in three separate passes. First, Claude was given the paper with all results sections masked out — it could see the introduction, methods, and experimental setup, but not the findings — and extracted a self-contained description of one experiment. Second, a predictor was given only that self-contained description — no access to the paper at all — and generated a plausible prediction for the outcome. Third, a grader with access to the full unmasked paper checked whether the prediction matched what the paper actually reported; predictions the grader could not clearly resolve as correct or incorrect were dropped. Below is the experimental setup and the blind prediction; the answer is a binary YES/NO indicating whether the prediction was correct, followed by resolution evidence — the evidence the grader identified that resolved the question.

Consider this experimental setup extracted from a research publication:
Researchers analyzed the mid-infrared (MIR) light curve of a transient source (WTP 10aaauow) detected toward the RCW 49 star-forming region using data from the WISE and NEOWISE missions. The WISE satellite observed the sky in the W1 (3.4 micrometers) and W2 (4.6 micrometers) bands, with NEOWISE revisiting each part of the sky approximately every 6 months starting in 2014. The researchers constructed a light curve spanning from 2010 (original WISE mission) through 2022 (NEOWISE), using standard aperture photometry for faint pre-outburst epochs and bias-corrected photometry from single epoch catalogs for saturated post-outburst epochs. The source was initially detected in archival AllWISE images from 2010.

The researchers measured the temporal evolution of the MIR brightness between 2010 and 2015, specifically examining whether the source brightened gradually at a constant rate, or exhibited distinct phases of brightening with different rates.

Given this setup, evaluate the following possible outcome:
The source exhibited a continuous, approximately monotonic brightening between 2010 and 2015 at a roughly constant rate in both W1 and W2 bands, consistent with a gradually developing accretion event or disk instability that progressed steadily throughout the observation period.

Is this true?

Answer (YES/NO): NO